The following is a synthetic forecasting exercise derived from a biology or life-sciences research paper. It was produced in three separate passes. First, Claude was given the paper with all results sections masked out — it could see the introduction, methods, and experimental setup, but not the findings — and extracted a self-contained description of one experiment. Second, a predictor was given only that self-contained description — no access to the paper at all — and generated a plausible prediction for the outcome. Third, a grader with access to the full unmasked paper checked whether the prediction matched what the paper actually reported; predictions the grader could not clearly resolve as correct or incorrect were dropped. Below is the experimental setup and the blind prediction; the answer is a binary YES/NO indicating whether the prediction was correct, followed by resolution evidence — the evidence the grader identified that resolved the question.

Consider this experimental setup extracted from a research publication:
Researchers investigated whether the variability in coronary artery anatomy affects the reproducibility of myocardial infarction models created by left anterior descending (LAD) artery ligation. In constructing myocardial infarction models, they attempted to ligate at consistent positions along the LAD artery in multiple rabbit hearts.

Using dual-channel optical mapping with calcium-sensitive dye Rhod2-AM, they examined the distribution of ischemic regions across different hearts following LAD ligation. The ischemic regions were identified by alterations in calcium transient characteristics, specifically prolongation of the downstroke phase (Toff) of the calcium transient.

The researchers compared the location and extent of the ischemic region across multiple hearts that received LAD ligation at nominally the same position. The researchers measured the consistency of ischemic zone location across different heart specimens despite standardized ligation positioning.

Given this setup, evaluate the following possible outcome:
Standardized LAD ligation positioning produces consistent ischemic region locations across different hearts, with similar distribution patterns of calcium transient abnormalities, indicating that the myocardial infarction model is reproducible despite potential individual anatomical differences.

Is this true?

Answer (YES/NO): NO